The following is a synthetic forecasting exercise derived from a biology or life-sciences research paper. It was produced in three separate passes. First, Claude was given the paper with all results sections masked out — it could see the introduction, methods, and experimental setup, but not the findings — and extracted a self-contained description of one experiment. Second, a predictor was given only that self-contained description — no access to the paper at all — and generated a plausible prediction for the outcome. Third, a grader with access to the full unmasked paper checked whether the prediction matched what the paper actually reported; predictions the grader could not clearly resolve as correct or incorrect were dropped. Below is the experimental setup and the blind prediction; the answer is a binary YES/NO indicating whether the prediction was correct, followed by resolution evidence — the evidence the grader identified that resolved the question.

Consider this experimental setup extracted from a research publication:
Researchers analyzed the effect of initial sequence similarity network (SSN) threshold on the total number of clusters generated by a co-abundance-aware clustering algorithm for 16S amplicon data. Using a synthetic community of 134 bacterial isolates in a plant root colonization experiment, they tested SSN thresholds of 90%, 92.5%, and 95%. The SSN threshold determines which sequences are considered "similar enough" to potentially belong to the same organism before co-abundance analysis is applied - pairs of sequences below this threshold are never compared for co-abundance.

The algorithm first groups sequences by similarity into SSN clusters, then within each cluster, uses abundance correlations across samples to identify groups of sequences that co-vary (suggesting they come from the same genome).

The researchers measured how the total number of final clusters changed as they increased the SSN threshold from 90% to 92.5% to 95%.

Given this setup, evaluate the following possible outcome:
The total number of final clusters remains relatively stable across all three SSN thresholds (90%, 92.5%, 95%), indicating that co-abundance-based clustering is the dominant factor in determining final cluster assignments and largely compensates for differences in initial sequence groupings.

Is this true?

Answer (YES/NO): NO